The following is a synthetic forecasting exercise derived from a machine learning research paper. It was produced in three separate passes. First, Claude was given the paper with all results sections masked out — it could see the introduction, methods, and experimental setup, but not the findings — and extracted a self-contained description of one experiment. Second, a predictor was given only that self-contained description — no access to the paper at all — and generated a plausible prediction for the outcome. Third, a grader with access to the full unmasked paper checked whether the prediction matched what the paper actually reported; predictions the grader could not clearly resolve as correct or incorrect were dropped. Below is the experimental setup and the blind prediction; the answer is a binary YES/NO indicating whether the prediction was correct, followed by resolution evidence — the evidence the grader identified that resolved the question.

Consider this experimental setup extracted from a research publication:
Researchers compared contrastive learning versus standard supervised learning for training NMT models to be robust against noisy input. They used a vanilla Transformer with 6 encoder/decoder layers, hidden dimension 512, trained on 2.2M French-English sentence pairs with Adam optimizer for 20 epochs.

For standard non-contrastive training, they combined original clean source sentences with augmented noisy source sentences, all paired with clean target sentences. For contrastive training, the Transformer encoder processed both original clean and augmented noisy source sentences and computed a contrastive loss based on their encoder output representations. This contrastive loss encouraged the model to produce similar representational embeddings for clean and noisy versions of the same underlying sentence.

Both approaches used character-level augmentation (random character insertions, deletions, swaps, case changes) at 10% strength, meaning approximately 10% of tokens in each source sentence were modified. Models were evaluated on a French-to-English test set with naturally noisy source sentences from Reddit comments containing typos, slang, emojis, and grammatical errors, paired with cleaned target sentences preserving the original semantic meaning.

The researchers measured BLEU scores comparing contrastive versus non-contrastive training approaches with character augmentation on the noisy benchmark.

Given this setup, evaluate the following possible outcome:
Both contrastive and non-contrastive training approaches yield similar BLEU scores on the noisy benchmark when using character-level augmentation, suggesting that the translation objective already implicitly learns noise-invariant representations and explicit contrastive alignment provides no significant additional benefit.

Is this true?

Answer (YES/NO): YES